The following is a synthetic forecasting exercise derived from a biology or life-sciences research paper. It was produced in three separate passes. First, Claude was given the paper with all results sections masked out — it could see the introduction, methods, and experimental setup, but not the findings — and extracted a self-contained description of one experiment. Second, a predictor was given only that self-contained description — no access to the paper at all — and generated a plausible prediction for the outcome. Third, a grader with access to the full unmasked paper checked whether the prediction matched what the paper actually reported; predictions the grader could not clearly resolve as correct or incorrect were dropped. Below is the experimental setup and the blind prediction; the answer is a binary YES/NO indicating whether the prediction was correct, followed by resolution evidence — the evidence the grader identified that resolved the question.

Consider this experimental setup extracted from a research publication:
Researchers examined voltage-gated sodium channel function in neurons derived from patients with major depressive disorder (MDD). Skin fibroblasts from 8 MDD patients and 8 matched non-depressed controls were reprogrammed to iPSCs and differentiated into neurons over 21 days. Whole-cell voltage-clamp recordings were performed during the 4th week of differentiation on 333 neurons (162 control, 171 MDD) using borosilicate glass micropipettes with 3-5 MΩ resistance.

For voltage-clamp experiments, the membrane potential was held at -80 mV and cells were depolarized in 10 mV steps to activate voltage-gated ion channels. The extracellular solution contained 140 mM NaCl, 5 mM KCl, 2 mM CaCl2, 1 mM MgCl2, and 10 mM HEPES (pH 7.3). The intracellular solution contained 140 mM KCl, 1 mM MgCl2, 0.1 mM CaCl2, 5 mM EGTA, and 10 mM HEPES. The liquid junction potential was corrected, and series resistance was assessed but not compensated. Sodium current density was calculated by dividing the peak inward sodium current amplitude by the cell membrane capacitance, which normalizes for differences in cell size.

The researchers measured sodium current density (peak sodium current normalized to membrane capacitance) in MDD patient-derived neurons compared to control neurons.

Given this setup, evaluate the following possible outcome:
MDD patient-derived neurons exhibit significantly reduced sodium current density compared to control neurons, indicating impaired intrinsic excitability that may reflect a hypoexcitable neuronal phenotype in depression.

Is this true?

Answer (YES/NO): NO